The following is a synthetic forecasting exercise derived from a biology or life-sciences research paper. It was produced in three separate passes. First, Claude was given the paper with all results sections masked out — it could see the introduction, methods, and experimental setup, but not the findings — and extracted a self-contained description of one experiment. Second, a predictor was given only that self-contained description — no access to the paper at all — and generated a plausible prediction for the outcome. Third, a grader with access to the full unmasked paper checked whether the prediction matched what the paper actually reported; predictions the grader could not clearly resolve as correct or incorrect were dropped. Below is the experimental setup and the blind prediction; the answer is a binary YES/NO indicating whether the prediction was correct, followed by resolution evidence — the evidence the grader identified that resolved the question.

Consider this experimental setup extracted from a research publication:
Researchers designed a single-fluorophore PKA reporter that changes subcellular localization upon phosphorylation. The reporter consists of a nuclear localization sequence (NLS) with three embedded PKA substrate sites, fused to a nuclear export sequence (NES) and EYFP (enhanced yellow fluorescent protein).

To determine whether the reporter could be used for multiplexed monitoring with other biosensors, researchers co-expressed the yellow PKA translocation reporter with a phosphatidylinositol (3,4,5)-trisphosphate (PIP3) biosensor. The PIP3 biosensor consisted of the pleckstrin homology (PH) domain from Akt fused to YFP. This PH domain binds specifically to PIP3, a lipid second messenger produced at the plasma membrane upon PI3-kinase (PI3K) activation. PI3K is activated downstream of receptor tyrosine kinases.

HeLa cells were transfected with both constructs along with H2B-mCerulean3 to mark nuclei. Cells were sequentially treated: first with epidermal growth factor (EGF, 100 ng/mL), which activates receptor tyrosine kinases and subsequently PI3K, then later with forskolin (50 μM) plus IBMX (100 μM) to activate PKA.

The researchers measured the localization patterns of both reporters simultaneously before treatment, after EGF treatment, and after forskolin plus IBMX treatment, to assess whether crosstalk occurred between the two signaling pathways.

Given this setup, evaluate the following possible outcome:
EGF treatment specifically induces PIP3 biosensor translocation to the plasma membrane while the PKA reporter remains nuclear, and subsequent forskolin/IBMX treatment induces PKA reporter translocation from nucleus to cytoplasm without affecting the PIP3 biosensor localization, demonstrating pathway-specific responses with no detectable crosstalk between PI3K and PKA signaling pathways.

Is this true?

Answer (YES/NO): NO